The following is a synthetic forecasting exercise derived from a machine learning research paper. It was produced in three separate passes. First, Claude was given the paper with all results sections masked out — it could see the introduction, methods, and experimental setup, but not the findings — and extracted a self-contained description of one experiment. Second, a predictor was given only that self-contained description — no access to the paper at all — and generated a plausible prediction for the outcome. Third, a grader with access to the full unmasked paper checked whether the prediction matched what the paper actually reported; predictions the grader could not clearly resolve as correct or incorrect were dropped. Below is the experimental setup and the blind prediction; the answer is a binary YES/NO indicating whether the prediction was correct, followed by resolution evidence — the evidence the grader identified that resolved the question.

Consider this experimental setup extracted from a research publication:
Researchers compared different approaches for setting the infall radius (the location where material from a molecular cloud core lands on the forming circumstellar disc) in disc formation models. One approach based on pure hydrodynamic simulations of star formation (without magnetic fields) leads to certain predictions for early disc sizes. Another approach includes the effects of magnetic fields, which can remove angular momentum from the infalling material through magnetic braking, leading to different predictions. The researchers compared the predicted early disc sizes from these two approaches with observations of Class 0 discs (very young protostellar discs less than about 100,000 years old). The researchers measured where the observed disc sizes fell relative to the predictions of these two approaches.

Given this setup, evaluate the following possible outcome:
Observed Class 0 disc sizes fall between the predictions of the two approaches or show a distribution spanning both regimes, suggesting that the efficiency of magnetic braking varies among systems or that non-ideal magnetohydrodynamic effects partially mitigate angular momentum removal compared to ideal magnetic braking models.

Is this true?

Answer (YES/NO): YES